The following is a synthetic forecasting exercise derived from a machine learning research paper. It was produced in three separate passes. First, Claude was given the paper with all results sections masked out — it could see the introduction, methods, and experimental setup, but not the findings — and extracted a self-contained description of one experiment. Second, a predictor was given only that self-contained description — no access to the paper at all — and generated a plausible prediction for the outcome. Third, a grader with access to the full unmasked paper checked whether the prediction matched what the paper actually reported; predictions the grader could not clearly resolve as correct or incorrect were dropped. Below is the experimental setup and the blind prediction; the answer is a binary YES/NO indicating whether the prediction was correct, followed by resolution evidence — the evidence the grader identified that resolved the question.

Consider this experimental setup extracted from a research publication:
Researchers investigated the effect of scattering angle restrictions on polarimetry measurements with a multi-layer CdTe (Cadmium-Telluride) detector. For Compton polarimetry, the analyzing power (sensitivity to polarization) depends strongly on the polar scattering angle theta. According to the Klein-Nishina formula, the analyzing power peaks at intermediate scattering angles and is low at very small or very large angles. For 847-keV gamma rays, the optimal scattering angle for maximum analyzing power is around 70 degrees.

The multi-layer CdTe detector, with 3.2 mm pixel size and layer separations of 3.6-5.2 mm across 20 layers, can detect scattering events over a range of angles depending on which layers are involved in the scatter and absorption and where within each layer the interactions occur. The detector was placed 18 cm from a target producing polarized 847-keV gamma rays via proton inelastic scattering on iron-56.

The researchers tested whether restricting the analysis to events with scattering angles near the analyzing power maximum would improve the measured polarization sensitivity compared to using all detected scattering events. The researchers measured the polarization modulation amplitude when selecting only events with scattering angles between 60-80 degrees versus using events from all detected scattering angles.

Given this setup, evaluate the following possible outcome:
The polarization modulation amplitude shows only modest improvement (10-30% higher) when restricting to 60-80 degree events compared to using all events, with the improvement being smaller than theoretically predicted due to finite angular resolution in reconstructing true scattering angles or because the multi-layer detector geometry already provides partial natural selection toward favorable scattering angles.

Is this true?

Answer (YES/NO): NO